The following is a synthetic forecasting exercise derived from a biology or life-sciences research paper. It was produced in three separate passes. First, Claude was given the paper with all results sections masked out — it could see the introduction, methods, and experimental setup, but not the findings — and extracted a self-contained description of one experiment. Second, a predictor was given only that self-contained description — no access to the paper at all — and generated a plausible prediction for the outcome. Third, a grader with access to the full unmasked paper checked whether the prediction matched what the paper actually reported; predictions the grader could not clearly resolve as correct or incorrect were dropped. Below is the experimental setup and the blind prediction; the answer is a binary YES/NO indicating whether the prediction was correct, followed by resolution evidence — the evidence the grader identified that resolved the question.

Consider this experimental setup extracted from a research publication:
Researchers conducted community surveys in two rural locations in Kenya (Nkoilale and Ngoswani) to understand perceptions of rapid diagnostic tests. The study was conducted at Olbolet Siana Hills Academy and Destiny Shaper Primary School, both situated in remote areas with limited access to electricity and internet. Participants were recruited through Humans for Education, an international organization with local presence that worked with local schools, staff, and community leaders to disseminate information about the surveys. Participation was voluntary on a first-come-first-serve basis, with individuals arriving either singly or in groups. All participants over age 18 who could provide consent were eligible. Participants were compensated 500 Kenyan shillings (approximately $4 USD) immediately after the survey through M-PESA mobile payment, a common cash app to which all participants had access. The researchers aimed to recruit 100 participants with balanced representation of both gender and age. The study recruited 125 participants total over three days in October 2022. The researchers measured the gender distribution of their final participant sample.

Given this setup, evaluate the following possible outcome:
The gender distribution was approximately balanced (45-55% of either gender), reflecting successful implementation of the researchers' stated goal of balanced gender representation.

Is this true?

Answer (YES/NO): NO